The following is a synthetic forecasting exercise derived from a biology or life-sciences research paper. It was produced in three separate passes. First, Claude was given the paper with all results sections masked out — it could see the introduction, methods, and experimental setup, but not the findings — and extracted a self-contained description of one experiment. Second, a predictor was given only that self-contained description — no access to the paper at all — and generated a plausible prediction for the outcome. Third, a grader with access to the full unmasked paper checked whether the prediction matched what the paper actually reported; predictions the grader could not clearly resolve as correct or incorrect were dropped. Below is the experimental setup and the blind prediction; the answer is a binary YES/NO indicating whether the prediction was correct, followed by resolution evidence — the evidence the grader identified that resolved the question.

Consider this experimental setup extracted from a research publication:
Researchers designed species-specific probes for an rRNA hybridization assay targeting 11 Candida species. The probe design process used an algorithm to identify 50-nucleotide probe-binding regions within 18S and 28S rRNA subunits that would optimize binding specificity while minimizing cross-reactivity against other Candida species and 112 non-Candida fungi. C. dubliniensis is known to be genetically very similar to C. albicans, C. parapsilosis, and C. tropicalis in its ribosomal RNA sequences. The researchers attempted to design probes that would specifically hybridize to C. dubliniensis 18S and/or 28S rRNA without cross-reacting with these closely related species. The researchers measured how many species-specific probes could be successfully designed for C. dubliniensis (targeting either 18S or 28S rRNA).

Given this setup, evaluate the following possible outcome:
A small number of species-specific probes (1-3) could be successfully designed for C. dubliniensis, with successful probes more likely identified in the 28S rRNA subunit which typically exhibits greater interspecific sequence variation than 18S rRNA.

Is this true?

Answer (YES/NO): NO